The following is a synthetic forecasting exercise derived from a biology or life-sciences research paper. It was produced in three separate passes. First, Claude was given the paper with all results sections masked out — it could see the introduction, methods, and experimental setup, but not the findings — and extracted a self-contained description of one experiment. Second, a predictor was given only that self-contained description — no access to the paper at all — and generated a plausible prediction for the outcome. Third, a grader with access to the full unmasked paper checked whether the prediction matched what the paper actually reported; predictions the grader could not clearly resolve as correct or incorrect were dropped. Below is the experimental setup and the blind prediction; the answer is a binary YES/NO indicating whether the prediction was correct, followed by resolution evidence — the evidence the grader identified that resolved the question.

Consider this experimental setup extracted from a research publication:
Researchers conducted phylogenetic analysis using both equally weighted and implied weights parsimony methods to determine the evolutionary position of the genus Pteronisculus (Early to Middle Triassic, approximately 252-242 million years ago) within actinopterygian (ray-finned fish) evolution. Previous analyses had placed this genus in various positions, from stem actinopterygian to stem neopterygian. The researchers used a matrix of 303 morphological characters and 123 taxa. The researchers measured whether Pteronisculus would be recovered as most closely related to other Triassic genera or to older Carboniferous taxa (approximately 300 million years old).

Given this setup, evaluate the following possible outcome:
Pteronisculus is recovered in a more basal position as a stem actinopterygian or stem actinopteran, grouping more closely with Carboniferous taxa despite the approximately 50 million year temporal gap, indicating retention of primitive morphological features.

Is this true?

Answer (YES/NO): YES